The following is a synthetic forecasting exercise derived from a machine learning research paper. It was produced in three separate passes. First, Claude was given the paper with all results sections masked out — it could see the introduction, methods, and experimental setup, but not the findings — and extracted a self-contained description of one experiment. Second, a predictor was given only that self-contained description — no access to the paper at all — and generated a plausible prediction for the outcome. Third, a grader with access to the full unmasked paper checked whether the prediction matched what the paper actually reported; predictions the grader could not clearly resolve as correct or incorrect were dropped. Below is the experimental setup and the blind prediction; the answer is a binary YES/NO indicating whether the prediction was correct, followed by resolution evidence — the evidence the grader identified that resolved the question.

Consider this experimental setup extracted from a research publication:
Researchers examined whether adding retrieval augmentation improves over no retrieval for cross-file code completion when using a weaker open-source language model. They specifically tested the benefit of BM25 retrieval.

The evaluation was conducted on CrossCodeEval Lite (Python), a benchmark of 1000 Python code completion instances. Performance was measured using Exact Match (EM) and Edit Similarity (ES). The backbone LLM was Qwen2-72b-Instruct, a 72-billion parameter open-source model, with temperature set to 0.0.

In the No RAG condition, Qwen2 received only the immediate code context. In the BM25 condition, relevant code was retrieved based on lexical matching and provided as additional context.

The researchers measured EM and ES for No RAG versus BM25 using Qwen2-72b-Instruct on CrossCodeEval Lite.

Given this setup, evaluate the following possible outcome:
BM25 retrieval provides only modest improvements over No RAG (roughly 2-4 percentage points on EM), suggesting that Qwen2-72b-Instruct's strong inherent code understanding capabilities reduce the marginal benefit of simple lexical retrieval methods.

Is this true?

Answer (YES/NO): NO